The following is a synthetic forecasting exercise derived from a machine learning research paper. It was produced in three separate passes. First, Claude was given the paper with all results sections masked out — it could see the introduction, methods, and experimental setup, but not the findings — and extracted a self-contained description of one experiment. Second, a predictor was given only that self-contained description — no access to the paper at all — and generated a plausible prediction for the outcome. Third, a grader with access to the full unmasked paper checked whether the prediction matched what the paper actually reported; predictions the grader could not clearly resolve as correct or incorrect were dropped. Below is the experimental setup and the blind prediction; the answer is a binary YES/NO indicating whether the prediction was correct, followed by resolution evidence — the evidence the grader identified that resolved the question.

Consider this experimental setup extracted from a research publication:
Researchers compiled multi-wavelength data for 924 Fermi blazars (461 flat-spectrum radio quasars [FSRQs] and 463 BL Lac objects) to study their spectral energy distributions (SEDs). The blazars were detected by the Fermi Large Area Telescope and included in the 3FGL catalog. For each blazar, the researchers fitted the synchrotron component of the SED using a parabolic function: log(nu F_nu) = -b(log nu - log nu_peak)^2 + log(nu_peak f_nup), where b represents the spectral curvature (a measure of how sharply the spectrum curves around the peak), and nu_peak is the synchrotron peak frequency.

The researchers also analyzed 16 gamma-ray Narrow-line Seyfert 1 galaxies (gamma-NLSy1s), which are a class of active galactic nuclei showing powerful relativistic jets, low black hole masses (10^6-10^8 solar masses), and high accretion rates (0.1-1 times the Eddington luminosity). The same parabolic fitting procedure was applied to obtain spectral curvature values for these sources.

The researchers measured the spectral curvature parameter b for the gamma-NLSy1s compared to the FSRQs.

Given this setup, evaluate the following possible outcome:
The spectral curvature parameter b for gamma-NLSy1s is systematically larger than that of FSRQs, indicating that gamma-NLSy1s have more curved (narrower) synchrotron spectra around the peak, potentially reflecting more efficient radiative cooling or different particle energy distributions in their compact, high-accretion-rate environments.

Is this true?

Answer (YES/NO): YES